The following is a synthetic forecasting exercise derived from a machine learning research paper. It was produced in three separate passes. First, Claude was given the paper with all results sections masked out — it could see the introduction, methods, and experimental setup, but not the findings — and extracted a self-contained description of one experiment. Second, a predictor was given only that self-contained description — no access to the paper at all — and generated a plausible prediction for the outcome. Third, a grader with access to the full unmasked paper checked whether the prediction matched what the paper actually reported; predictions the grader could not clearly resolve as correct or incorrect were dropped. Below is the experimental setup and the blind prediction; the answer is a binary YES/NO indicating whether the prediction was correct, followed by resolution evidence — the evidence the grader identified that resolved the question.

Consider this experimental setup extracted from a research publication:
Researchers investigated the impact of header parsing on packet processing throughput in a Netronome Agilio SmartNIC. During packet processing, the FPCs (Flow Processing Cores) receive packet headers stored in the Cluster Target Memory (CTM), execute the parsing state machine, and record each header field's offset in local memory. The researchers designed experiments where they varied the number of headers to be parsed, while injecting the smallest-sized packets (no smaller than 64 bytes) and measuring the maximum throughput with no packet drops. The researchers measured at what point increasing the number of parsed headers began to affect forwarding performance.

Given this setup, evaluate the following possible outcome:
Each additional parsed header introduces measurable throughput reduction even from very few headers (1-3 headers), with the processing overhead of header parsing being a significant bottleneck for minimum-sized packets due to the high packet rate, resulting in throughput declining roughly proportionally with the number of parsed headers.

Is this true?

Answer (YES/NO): NO